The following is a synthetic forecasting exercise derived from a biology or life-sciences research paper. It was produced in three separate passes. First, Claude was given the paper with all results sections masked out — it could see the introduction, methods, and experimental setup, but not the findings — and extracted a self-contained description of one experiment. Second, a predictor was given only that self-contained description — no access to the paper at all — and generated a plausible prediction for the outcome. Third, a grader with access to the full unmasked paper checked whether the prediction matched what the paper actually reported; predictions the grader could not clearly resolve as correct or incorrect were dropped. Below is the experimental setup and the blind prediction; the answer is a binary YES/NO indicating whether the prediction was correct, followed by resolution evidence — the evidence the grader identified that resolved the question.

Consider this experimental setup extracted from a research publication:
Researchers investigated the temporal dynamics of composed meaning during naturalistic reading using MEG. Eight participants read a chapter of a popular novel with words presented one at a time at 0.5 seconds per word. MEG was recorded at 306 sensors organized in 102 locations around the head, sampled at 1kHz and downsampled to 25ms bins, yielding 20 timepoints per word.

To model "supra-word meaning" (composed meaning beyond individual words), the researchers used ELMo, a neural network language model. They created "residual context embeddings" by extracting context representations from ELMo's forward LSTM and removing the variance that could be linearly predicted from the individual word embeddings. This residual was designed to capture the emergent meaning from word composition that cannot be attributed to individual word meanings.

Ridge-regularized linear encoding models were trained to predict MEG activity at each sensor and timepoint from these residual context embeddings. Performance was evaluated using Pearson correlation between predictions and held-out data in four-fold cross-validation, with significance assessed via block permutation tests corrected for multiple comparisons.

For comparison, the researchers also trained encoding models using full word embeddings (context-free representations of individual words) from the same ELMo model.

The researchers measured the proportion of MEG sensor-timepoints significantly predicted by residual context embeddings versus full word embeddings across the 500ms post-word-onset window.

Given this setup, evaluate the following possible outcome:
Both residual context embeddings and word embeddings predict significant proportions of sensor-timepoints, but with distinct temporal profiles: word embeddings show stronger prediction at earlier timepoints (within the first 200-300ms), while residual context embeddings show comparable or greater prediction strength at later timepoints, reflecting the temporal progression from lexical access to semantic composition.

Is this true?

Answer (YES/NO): NO